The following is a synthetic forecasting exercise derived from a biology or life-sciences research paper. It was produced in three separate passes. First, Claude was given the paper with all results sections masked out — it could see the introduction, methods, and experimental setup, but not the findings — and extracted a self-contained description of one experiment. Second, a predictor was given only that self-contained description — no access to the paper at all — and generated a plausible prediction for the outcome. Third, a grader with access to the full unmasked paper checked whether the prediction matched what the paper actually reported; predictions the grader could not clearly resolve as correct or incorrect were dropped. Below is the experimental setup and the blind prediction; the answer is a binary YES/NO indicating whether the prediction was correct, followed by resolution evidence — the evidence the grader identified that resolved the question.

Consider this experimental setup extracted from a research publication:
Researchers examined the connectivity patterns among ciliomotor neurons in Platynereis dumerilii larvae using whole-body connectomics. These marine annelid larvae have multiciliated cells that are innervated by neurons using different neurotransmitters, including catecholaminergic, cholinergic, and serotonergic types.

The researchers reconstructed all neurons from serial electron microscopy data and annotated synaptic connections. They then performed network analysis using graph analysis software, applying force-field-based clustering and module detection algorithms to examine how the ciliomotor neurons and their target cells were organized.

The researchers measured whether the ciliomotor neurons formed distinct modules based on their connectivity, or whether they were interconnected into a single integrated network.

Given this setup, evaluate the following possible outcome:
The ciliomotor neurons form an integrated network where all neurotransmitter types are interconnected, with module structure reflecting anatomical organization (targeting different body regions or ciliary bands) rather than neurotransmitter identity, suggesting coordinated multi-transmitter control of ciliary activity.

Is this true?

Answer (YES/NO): YES